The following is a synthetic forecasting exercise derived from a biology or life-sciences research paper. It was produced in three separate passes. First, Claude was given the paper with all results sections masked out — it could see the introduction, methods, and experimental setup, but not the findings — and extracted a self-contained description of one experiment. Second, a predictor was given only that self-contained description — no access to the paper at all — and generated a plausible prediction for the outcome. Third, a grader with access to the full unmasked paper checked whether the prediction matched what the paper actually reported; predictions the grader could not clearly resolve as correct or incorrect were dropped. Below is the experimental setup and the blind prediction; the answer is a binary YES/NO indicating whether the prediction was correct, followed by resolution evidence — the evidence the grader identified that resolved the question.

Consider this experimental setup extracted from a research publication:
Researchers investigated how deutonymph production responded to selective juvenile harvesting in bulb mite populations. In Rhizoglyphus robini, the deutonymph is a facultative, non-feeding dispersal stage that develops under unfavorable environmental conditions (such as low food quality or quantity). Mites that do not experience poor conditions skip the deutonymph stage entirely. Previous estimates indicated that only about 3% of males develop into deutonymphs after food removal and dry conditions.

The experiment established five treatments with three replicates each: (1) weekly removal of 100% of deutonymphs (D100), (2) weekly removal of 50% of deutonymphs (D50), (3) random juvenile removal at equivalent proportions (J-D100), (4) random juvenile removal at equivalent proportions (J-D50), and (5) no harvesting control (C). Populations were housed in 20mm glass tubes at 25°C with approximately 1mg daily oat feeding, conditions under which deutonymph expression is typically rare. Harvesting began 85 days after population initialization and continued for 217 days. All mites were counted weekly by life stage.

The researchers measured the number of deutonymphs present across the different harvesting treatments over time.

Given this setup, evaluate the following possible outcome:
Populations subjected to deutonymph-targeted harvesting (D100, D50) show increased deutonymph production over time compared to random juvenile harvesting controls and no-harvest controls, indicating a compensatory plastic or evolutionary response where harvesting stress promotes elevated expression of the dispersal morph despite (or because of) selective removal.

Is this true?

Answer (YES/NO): YES